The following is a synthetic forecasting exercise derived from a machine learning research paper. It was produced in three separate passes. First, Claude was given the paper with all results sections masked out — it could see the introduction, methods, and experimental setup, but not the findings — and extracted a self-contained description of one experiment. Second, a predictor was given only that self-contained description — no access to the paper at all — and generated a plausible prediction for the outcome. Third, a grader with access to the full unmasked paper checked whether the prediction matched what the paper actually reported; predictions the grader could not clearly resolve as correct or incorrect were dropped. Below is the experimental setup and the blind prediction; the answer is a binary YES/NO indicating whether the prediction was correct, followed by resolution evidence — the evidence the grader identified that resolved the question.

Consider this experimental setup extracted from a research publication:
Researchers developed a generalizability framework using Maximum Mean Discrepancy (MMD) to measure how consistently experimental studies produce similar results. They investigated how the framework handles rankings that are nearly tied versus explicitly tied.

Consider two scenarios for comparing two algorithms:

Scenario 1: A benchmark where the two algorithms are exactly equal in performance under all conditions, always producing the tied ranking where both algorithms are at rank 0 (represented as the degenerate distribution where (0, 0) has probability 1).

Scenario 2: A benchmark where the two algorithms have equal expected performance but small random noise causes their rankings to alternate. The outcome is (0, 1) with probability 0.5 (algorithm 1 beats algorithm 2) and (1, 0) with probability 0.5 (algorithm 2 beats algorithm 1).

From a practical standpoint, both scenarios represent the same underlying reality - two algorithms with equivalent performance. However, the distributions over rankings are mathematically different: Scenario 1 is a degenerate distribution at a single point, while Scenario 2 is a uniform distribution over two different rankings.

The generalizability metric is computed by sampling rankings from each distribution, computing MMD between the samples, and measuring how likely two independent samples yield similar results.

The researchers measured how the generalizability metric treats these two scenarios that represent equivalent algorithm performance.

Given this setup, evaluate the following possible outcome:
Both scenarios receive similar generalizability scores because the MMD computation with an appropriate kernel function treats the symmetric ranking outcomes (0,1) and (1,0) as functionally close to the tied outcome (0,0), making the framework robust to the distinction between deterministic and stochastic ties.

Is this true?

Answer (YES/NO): NO